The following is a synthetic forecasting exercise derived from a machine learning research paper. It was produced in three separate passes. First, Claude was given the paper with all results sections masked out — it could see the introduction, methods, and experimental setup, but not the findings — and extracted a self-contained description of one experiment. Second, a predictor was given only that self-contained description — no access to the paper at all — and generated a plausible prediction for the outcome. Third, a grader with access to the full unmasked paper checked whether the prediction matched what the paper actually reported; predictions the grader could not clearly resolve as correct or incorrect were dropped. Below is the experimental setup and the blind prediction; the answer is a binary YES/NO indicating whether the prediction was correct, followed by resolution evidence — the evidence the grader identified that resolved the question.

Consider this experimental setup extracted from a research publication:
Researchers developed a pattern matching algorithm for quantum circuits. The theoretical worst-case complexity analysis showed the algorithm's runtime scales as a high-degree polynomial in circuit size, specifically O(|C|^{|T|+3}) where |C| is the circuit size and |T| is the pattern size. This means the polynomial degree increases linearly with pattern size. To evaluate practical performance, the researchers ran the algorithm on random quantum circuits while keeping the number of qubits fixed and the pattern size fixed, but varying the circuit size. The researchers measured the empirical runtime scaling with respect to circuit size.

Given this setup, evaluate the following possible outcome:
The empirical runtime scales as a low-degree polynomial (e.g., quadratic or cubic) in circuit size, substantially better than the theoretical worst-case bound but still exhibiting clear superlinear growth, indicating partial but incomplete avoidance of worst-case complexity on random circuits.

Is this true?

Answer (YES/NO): YES